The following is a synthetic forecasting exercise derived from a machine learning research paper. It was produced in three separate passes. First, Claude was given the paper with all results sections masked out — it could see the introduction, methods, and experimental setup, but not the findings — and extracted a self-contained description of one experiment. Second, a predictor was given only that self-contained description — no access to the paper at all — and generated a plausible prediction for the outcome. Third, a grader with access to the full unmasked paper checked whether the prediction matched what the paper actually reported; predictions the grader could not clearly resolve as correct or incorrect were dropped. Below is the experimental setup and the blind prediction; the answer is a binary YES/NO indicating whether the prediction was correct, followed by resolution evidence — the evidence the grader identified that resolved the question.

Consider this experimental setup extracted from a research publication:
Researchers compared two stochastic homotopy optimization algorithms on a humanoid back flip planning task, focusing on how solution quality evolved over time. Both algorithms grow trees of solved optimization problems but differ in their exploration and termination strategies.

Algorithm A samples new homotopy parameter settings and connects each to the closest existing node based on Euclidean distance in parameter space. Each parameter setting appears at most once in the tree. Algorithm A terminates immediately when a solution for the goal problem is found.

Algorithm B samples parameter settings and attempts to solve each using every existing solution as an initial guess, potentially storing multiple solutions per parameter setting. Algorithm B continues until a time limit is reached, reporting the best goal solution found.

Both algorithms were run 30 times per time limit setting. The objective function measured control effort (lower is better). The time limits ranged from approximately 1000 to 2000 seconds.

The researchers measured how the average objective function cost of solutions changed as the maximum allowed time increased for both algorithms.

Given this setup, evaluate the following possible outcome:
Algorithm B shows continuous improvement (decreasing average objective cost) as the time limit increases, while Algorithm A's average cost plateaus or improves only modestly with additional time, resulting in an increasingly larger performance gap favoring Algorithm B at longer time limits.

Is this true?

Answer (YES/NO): NO